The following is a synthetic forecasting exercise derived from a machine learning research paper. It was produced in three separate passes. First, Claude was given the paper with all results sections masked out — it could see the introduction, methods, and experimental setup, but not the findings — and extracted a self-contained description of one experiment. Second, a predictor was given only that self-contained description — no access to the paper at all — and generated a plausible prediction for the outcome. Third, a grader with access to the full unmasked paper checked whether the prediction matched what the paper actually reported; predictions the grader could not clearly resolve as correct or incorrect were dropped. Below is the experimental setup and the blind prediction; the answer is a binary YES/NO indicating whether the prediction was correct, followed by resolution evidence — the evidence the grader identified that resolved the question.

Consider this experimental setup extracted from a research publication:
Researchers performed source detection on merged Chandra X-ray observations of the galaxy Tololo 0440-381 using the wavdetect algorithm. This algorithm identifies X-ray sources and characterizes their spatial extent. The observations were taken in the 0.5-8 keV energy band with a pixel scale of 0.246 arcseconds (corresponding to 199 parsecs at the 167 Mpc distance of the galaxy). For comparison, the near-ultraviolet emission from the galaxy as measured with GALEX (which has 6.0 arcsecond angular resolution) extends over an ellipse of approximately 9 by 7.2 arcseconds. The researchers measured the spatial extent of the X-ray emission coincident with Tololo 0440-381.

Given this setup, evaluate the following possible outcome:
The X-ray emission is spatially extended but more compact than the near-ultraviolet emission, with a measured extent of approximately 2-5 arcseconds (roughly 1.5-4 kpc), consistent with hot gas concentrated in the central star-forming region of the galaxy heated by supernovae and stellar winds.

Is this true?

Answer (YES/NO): YES